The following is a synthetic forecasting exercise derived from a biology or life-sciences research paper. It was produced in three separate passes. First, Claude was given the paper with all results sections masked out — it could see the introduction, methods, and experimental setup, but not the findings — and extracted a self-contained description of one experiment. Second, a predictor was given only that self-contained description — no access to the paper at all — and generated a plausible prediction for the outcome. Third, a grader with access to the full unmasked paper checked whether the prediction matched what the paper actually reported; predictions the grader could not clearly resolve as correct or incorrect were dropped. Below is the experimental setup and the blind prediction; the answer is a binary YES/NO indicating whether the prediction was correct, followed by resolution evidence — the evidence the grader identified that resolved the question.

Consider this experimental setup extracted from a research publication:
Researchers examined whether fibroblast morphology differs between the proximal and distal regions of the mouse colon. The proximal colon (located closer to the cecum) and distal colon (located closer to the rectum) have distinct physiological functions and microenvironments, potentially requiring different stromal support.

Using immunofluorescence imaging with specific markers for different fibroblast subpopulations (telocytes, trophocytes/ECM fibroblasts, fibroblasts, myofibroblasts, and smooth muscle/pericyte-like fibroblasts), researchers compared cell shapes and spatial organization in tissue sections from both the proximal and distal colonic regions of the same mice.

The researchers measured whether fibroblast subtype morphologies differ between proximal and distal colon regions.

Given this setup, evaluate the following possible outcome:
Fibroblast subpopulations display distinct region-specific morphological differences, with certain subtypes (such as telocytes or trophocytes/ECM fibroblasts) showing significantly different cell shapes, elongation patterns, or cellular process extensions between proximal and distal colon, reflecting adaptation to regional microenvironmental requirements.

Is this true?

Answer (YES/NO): NO